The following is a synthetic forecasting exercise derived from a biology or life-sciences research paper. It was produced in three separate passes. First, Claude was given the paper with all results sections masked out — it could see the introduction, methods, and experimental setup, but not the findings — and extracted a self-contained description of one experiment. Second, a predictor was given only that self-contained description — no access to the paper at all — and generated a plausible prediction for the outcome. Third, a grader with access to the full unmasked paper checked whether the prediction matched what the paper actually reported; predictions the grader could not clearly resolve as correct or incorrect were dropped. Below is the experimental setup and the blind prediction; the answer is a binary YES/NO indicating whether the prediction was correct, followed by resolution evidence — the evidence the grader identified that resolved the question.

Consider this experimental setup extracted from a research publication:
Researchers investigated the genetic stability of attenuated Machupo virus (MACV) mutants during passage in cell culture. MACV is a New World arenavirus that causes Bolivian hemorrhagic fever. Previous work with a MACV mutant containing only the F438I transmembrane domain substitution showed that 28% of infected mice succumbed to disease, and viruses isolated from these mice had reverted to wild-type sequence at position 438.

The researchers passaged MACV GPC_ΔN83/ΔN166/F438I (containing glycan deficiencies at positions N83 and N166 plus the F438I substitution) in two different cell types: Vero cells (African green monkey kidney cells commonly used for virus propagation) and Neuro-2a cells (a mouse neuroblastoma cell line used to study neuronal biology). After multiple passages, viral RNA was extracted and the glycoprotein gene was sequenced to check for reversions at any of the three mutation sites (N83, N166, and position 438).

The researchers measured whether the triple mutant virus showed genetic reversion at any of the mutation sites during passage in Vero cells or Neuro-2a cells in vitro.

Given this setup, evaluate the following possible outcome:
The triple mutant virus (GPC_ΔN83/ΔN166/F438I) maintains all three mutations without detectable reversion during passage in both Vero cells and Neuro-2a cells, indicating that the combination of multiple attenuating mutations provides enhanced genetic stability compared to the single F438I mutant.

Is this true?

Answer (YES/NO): YES